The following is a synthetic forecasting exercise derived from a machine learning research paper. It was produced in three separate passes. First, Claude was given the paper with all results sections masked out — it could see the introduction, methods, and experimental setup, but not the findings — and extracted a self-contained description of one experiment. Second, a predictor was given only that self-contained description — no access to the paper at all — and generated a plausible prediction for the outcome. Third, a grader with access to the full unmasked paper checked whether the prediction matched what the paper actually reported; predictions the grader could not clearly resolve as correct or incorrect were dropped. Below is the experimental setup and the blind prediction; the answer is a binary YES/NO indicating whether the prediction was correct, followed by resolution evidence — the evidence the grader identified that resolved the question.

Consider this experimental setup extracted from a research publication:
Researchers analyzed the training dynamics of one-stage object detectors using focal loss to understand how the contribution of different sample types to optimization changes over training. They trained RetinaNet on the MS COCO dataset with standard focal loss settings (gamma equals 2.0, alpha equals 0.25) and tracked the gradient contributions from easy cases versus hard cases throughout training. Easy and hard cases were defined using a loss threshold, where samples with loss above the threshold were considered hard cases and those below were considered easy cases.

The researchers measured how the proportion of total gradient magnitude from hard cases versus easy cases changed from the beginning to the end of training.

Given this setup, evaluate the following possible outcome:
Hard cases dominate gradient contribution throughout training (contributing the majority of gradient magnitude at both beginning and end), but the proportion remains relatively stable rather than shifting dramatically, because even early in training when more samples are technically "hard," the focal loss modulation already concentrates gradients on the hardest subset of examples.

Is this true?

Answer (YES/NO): NO